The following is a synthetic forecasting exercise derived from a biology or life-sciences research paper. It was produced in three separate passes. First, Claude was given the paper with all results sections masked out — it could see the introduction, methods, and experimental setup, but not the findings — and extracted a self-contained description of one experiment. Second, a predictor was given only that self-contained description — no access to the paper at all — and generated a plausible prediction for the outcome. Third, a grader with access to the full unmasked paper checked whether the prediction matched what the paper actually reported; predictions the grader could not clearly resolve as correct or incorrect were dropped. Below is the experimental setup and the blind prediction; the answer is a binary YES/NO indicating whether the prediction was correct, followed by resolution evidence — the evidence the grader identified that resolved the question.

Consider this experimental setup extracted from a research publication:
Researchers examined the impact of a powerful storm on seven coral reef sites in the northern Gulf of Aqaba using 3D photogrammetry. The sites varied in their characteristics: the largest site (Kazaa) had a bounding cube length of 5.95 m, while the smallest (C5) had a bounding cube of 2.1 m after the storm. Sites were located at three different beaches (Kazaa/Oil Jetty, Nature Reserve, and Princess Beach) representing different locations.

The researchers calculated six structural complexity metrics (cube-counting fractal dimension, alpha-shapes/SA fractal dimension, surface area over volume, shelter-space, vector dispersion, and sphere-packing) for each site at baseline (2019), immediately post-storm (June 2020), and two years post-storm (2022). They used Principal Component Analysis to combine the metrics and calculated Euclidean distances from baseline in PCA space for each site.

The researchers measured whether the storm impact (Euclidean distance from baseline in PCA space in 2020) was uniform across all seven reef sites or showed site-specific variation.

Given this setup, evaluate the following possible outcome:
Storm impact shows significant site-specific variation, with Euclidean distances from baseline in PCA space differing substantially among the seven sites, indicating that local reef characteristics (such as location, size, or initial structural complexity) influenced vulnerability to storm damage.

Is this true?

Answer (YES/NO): YES